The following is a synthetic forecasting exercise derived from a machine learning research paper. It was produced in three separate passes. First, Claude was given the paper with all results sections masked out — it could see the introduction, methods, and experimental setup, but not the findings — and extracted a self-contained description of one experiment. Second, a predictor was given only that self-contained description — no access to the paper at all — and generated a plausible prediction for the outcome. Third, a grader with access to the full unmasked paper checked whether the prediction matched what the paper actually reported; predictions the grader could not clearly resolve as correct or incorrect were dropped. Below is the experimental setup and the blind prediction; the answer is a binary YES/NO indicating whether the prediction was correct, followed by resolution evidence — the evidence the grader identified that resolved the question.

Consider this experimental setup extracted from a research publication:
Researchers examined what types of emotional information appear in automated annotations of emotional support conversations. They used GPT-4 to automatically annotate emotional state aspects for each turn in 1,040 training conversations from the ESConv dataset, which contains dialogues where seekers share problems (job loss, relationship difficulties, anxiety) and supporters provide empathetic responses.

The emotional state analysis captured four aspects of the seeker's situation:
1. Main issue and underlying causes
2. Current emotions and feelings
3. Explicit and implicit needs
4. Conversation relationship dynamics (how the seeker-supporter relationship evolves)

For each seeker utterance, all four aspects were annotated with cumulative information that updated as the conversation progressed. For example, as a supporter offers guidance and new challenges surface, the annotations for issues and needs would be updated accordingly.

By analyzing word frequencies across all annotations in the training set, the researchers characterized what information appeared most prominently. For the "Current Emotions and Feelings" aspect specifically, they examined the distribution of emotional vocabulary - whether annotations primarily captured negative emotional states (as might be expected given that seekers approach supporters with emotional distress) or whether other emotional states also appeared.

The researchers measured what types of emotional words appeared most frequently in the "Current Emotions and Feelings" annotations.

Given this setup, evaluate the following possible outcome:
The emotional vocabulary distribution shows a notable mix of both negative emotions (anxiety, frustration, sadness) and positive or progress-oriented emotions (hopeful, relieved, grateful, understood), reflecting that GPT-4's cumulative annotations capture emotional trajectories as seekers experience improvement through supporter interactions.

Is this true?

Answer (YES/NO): YES